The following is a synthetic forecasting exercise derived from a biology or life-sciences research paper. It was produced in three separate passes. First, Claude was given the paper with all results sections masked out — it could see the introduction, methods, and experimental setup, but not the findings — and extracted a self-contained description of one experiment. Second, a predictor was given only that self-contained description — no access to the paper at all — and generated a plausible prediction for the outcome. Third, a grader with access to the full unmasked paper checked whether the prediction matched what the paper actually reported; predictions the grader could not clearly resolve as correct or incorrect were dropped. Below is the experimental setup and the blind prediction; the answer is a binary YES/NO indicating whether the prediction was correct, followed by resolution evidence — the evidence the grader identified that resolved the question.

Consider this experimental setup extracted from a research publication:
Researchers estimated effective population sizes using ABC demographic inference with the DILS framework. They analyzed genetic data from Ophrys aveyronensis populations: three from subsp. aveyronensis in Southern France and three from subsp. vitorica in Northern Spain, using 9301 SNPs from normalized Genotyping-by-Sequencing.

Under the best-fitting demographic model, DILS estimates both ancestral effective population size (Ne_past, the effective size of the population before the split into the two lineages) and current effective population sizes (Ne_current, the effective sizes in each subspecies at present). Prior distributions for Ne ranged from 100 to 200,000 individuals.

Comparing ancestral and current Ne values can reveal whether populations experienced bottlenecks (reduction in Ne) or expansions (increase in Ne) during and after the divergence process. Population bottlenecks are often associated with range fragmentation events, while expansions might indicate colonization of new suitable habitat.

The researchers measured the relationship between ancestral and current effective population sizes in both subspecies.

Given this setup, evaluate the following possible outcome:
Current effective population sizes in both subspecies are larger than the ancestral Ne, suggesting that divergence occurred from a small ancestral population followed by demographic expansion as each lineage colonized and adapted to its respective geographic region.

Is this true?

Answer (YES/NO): NO